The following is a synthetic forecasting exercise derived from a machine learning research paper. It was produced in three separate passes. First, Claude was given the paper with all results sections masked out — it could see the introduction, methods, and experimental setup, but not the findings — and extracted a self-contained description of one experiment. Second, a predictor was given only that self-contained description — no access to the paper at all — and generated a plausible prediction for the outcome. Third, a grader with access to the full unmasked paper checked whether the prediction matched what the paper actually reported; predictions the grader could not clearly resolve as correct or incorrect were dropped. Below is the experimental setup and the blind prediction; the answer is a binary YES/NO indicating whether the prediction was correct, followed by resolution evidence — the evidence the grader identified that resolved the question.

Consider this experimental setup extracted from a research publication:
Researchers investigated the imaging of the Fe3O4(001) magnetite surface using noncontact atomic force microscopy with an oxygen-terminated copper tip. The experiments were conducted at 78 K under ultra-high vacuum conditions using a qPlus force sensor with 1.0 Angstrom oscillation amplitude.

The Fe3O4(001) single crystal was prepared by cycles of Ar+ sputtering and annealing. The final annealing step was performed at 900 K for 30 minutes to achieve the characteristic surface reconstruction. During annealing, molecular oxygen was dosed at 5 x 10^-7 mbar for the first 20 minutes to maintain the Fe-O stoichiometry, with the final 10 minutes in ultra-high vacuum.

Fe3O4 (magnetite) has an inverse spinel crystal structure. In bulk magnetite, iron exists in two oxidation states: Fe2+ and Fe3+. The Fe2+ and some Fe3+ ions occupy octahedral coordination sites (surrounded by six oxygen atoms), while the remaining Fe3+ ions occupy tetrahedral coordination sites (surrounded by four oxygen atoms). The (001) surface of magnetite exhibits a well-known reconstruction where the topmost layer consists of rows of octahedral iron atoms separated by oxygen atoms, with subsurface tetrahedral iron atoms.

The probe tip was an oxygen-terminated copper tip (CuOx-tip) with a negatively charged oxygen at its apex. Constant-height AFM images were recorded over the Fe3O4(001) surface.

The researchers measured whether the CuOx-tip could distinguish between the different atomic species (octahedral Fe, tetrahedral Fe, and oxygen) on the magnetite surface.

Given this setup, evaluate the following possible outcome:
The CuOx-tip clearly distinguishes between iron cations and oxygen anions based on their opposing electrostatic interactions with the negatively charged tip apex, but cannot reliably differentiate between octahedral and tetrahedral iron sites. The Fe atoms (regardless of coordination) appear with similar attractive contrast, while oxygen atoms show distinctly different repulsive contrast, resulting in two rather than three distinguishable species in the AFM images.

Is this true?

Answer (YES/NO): NO